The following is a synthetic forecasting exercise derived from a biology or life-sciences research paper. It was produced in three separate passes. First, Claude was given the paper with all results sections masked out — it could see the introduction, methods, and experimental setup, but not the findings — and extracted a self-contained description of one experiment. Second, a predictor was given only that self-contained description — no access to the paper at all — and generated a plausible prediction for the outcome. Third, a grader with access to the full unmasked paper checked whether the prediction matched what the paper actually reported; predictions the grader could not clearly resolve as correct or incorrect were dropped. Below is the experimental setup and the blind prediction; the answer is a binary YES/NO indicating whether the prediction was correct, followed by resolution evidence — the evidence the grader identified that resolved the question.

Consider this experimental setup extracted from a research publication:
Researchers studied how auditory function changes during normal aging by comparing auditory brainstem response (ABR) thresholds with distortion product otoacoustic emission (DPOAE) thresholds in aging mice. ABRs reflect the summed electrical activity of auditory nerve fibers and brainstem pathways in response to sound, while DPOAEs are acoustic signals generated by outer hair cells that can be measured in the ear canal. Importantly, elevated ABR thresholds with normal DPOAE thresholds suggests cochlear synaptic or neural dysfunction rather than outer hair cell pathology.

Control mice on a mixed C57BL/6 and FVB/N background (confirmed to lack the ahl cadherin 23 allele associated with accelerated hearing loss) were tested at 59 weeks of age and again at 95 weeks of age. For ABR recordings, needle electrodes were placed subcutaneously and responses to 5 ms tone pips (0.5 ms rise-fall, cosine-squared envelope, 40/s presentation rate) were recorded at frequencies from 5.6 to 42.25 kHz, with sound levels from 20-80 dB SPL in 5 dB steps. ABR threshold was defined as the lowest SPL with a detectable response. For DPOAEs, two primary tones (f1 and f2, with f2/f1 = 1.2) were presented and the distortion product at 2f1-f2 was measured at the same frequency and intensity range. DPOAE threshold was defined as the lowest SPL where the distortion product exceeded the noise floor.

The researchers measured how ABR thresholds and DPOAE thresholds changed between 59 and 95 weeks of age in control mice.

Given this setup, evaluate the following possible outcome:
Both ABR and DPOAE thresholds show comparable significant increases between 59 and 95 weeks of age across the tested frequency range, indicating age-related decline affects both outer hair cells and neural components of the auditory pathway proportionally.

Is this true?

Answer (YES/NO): YES